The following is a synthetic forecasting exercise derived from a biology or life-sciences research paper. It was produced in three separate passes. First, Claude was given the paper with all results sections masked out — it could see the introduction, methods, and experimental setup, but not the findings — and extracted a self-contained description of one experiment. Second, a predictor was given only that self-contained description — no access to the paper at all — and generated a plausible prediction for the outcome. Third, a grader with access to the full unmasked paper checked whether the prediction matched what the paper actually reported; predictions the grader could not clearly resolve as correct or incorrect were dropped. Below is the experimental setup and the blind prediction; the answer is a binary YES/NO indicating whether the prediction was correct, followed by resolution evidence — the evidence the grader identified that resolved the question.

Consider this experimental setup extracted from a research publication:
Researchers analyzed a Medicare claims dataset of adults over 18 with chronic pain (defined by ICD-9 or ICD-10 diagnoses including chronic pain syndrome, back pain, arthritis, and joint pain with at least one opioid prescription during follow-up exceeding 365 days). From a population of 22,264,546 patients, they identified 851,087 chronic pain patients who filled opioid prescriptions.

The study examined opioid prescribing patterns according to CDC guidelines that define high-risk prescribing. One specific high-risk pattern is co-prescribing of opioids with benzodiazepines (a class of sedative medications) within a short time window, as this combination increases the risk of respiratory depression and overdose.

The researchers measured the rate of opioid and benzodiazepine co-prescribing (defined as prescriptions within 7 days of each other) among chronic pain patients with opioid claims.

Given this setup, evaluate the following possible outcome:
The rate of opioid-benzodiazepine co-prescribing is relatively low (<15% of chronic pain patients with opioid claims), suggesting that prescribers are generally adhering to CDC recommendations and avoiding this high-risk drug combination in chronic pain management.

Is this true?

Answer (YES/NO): YES